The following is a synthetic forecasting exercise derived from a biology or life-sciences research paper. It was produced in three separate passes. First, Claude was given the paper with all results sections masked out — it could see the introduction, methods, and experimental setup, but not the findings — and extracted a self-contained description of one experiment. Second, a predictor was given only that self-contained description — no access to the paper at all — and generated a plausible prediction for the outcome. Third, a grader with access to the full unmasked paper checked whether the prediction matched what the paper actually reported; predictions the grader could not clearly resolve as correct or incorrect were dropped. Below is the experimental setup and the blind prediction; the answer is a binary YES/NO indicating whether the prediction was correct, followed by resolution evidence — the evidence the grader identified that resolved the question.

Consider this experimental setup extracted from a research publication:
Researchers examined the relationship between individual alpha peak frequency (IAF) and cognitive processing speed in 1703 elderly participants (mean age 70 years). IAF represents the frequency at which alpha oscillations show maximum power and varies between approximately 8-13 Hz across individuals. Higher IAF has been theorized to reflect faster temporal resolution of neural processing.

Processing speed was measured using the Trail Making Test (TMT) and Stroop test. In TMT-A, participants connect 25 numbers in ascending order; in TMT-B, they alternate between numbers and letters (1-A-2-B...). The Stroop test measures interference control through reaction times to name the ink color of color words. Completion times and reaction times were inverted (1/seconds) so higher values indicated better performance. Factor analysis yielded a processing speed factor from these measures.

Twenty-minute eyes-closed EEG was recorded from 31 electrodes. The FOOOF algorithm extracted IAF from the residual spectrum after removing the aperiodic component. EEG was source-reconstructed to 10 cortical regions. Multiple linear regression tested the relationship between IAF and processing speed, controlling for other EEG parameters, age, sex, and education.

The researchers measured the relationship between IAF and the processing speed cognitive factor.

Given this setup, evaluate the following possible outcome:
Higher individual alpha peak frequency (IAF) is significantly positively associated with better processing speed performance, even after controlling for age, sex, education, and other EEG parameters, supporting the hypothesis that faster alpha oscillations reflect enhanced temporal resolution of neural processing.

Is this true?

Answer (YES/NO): NO